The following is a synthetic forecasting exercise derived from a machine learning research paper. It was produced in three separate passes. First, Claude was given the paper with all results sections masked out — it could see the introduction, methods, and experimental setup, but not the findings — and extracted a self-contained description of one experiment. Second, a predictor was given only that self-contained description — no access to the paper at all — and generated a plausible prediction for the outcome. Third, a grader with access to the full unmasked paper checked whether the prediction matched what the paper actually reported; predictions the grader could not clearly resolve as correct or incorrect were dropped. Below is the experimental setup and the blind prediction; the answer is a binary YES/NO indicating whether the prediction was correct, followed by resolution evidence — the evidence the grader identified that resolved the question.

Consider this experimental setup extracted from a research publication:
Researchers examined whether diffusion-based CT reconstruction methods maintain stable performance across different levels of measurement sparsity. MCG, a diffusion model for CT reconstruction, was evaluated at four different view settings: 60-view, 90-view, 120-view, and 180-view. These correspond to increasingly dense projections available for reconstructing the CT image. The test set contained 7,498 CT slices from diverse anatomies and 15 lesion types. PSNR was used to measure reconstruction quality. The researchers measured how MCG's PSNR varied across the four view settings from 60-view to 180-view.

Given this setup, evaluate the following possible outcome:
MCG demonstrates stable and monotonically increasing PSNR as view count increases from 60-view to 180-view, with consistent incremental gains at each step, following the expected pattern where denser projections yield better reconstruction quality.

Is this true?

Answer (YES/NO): NO